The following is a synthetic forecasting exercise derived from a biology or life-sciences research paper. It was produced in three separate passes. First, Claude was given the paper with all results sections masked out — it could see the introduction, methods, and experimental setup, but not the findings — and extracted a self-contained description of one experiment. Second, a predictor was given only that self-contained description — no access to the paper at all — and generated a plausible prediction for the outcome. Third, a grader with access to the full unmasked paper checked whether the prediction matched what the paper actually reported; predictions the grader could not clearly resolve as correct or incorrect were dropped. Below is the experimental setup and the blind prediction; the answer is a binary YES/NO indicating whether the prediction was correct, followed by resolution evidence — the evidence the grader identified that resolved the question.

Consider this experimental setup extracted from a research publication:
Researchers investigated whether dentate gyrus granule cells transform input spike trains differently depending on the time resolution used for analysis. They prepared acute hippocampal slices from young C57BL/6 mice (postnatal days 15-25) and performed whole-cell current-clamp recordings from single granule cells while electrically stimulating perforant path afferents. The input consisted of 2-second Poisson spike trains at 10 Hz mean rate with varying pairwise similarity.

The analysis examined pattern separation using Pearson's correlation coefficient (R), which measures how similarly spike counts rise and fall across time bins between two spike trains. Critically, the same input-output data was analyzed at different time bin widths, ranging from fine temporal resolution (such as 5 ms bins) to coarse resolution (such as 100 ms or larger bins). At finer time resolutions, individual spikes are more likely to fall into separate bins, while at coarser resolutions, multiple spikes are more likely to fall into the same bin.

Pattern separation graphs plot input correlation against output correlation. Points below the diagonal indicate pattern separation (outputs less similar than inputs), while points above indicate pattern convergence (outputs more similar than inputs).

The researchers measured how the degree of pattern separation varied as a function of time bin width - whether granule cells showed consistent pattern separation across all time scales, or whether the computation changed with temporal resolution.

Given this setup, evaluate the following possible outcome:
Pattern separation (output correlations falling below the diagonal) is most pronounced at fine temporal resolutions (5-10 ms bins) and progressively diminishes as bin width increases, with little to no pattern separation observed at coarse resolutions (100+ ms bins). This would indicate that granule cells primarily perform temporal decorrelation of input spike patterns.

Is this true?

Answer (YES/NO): YES